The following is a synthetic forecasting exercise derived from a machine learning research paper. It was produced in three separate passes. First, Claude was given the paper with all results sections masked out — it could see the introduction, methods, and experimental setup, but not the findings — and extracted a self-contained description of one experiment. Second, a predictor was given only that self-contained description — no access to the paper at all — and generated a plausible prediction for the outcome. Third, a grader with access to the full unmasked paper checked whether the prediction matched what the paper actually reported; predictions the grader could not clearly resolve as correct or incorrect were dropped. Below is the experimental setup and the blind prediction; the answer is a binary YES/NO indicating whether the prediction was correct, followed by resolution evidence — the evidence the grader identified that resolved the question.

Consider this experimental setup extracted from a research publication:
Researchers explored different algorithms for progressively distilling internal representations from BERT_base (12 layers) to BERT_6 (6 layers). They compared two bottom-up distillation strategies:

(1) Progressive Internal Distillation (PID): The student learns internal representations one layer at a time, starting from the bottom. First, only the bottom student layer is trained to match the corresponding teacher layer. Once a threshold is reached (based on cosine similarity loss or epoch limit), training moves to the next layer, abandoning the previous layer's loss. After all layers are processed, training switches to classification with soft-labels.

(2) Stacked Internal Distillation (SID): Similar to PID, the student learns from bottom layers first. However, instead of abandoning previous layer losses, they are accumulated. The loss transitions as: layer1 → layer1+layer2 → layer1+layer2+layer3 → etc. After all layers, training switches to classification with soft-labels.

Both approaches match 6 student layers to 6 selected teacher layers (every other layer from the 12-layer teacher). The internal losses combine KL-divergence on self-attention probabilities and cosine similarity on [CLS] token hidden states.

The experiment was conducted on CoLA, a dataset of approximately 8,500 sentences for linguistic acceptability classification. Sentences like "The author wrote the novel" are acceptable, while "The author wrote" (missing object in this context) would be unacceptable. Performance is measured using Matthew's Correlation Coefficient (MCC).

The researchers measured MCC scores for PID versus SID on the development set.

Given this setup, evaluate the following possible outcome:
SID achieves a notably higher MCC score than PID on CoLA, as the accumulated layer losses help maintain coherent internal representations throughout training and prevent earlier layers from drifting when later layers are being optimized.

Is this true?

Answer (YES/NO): NO